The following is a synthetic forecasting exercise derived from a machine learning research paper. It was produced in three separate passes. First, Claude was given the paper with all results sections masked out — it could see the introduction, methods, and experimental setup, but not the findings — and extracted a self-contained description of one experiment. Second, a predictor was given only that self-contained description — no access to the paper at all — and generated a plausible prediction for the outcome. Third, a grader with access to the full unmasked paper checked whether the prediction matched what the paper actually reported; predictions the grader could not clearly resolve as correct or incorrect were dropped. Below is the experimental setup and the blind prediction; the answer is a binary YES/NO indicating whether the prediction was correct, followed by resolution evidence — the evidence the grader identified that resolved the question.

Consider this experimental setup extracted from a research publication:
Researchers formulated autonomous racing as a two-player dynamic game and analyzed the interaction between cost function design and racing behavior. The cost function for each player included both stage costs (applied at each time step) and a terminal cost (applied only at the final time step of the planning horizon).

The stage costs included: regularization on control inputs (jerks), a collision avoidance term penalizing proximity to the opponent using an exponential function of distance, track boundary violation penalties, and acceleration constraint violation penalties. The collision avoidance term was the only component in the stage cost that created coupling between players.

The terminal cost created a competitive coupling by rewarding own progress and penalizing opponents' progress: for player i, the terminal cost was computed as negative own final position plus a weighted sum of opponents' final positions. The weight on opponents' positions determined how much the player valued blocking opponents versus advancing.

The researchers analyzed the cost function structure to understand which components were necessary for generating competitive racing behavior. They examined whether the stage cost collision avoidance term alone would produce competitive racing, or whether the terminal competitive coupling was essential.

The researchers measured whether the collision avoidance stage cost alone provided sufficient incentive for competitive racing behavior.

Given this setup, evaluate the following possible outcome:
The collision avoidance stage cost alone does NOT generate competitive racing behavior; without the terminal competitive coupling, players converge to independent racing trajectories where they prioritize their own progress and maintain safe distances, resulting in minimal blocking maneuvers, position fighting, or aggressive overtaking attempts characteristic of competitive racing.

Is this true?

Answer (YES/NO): YES